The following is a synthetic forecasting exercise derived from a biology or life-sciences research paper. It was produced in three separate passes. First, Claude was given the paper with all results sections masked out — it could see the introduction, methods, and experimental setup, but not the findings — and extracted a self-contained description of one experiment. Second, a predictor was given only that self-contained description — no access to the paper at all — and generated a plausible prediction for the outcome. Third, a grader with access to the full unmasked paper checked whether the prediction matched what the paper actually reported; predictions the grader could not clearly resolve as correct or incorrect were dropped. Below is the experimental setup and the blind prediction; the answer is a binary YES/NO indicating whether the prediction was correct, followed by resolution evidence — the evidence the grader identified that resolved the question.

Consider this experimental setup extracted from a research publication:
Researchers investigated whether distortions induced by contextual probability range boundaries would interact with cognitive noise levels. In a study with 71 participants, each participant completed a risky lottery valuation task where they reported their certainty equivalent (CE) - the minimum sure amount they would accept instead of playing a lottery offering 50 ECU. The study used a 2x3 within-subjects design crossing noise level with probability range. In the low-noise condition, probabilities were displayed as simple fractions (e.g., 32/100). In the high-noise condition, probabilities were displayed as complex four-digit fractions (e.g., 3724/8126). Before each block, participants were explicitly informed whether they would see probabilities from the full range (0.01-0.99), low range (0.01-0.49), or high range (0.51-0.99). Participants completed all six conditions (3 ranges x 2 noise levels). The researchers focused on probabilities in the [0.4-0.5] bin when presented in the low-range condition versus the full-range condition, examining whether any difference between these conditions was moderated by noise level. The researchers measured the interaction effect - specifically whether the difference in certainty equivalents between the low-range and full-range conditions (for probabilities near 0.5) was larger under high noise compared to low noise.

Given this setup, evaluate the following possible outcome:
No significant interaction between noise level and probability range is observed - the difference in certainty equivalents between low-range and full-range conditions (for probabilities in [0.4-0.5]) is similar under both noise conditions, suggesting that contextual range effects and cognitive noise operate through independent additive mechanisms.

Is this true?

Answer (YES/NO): NO